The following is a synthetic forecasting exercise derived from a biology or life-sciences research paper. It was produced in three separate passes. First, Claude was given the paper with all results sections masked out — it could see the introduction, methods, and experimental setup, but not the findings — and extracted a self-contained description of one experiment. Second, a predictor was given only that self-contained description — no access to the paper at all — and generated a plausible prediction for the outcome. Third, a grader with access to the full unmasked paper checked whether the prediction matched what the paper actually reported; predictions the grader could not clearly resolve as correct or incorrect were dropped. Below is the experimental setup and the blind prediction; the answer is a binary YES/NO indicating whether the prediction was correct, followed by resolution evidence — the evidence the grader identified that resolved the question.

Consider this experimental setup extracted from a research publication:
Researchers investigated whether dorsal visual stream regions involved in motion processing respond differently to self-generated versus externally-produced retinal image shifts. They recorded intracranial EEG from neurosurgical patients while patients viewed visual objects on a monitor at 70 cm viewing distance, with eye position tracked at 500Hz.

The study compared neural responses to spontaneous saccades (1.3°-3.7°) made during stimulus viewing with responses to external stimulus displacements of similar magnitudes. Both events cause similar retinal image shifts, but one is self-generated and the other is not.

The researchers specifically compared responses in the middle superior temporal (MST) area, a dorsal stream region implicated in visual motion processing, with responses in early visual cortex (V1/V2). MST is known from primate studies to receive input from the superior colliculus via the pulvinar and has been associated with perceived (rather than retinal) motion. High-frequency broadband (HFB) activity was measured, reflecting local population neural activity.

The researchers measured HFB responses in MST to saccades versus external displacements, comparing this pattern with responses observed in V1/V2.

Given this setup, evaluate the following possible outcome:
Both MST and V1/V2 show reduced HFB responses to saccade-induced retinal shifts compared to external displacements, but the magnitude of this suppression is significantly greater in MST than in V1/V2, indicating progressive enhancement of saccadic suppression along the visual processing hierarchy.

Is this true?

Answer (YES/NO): NO